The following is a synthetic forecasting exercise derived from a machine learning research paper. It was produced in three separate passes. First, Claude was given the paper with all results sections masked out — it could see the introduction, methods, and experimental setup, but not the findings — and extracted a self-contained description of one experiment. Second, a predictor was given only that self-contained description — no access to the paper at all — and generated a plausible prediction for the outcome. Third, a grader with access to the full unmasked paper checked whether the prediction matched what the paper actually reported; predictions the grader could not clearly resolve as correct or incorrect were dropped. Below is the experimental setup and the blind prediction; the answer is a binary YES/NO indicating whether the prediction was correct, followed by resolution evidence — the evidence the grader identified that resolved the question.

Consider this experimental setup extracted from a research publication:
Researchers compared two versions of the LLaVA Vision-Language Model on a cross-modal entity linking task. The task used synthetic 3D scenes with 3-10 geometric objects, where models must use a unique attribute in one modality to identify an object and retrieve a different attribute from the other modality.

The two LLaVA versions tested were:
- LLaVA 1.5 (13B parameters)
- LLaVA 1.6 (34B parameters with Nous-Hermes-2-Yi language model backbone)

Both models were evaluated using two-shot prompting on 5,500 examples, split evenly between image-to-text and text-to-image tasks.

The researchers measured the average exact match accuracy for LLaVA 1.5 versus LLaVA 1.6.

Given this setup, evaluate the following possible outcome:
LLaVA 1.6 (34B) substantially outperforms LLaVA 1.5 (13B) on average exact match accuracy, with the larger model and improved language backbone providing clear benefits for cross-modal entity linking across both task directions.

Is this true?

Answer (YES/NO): YES